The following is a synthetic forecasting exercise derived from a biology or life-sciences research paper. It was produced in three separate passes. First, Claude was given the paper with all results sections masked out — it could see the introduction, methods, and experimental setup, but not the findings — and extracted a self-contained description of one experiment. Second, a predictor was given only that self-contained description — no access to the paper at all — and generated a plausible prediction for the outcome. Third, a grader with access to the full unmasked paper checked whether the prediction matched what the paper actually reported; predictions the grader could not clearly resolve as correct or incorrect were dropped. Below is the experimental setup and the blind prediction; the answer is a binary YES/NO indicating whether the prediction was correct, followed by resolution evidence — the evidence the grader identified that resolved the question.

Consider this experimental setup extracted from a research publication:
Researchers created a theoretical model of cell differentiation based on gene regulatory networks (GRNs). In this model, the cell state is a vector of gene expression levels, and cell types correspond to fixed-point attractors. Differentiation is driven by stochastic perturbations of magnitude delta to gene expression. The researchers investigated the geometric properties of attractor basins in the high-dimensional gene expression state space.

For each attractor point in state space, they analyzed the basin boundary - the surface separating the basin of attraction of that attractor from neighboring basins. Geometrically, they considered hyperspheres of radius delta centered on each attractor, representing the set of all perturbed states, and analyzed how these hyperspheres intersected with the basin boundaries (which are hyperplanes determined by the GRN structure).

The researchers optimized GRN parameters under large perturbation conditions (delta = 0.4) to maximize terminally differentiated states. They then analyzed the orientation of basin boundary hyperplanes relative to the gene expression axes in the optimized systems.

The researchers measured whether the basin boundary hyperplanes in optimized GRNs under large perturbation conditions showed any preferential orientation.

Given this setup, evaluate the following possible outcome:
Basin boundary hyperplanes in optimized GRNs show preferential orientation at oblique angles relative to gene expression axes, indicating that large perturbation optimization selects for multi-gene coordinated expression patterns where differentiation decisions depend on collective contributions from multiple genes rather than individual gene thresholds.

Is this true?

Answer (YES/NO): NO